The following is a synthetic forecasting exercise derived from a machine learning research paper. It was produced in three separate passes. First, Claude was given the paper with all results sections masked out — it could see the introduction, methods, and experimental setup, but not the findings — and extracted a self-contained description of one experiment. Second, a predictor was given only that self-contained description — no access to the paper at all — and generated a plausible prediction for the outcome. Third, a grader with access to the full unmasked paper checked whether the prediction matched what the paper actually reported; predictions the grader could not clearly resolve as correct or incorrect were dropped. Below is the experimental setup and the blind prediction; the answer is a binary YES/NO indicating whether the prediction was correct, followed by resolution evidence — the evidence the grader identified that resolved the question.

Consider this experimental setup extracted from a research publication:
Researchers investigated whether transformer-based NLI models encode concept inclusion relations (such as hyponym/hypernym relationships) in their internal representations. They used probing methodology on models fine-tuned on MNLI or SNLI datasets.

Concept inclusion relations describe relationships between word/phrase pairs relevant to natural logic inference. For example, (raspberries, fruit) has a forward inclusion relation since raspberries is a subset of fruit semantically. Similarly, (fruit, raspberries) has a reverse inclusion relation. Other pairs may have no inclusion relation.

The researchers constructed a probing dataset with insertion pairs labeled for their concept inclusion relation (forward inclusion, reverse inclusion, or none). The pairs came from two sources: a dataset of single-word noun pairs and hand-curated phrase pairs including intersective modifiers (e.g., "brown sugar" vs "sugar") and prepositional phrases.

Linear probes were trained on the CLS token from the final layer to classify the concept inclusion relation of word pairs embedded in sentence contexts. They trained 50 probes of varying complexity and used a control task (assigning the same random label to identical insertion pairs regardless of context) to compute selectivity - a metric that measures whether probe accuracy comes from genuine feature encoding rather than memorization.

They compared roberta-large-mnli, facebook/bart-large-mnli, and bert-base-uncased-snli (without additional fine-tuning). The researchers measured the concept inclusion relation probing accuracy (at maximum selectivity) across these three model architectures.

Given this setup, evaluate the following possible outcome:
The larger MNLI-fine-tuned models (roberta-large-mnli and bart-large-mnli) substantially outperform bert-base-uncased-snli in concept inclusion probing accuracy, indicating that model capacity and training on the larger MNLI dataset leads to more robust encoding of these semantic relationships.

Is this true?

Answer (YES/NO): NO